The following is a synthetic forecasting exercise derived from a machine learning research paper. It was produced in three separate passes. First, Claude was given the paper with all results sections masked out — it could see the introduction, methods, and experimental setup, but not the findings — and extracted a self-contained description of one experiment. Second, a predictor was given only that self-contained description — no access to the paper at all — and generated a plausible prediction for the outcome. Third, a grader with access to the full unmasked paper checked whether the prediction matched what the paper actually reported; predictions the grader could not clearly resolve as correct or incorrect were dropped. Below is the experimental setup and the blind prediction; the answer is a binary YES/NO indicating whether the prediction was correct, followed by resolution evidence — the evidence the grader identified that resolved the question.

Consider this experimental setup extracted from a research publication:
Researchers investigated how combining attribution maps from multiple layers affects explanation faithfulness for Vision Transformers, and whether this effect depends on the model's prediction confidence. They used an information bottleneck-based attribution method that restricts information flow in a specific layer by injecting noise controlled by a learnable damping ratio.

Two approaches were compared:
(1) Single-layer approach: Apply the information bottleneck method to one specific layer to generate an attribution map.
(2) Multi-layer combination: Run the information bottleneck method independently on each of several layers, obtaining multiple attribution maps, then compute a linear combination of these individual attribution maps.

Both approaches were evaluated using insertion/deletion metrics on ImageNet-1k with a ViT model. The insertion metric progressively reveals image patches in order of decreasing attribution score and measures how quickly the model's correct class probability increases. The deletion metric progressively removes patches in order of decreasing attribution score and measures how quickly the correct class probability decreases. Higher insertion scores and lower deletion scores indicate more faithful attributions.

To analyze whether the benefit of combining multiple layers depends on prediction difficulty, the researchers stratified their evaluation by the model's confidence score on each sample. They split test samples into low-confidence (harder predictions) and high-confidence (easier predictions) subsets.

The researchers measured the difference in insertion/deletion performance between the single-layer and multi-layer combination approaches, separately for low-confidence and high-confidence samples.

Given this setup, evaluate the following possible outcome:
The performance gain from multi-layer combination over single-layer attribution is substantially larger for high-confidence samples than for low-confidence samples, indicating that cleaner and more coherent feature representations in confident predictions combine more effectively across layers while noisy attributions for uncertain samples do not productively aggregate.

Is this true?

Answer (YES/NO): YES